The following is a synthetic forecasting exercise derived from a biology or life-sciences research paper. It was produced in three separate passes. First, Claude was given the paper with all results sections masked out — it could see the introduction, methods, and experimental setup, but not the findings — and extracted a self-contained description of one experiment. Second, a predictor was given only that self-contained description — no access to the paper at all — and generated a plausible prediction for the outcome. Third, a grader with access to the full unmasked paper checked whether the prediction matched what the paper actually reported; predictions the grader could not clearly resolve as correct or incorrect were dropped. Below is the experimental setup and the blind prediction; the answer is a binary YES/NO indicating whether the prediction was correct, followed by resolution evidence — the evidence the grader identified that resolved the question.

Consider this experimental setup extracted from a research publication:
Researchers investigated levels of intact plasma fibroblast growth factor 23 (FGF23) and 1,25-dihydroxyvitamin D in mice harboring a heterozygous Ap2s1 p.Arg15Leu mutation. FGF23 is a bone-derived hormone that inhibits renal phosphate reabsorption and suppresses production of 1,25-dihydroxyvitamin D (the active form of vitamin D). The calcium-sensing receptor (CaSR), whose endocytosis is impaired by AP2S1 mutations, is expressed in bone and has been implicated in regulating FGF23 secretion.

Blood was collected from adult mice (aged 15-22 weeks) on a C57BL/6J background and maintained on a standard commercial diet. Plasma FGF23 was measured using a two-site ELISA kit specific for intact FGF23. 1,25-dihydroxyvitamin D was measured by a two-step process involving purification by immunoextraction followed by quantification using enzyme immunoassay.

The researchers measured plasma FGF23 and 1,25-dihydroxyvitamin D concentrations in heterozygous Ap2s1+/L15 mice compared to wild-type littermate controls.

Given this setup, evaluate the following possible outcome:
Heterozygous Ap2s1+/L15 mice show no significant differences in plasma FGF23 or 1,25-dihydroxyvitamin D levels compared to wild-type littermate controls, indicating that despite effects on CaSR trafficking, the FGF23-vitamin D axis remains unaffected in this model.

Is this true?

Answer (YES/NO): NO